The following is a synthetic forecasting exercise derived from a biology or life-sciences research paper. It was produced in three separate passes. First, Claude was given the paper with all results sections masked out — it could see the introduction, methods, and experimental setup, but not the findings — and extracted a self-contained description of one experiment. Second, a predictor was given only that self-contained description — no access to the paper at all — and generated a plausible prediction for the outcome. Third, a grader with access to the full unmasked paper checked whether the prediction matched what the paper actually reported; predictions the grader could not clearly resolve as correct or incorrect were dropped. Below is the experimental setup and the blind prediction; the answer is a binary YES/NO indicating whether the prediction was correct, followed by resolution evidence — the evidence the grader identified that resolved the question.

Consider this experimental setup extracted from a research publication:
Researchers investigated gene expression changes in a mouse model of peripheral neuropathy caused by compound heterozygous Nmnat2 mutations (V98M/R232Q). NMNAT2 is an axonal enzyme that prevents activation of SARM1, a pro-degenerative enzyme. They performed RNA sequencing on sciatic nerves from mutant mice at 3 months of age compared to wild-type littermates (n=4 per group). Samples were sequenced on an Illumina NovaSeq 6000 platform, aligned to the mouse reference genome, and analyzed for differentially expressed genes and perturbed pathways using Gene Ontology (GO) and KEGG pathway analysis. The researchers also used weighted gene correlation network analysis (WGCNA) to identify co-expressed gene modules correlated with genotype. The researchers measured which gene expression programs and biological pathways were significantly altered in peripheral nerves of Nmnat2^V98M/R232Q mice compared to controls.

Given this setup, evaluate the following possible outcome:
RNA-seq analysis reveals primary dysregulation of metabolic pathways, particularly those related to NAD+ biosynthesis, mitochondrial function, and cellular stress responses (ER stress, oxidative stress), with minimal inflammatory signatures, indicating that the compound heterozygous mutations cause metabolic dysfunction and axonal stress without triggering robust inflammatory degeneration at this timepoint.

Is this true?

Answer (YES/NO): NO